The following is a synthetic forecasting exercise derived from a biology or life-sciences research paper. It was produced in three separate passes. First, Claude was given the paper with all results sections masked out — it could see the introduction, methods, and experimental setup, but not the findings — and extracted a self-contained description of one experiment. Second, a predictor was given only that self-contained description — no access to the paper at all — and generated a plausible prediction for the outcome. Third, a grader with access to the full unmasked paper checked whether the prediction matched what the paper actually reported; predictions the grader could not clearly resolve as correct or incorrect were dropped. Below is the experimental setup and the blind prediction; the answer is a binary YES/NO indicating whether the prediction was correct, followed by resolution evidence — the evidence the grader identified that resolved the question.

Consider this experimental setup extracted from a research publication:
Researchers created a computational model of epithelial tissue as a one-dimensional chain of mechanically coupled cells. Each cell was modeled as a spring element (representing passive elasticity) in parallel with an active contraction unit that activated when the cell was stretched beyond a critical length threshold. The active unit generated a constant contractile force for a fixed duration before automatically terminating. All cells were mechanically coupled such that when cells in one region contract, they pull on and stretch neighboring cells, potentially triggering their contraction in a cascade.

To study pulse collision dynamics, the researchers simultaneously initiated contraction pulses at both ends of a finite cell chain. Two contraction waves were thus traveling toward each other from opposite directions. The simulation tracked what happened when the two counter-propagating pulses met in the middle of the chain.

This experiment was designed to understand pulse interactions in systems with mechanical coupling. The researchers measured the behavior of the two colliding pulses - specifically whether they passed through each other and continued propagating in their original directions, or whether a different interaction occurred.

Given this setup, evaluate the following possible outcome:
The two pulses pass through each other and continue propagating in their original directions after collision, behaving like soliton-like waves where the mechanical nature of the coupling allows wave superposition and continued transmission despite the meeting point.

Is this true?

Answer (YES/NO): NO